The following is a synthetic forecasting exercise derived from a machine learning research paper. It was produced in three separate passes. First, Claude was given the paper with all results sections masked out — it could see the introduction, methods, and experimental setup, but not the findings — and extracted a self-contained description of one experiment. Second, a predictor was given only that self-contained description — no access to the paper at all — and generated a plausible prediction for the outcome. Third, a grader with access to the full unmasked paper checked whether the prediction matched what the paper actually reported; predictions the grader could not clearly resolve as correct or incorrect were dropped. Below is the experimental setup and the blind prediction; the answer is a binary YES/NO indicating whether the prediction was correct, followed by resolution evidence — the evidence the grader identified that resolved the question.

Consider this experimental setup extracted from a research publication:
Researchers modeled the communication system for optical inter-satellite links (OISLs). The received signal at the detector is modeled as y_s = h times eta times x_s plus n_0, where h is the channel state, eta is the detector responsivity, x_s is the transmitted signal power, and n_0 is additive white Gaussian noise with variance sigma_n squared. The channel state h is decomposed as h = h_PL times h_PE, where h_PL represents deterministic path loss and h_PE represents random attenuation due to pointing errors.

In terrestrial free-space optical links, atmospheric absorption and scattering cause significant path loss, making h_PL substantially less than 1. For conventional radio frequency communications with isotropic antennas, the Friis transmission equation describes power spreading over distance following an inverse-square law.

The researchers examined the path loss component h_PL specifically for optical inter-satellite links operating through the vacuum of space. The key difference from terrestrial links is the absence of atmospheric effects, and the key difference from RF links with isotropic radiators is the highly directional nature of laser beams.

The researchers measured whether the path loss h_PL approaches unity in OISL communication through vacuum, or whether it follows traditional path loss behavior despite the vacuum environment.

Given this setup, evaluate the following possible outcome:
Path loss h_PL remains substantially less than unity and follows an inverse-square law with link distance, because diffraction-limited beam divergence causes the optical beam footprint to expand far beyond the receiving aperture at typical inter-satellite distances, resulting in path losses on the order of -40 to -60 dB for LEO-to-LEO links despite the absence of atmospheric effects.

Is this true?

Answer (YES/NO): NO